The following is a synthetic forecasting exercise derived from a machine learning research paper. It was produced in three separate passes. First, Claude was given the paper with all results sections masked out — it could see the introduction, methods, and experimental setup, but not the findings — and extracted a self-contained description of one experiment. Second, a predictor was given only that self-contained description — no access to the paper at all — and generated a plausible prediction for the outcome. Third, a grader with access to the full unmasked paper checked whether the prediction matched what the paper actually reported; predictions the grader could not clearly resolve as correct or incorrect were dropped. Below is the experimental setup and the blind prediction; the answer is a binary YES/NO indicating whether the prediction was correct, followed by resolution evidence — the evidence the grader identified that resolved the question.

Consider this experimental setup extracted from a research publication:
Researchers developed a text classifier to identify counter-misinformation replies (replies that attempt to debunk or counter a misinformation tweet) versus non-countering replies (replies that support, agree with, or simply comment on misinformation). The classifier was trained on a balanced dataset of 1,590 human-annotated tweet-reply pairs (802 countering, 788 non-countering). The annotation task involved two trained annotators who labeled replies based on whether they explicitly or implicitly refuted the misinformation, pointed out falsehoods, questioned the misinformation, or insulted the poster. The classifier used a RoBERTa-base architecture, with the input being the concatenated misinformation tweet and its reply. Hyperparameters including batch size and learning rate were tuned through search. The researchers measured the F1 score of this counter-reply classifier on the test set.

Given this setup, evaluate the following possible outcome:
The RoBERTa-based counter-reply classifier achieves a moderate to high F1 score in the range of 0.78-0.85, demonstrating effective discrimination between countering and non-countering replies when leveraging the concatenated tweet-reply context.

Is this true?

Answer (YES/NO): YES